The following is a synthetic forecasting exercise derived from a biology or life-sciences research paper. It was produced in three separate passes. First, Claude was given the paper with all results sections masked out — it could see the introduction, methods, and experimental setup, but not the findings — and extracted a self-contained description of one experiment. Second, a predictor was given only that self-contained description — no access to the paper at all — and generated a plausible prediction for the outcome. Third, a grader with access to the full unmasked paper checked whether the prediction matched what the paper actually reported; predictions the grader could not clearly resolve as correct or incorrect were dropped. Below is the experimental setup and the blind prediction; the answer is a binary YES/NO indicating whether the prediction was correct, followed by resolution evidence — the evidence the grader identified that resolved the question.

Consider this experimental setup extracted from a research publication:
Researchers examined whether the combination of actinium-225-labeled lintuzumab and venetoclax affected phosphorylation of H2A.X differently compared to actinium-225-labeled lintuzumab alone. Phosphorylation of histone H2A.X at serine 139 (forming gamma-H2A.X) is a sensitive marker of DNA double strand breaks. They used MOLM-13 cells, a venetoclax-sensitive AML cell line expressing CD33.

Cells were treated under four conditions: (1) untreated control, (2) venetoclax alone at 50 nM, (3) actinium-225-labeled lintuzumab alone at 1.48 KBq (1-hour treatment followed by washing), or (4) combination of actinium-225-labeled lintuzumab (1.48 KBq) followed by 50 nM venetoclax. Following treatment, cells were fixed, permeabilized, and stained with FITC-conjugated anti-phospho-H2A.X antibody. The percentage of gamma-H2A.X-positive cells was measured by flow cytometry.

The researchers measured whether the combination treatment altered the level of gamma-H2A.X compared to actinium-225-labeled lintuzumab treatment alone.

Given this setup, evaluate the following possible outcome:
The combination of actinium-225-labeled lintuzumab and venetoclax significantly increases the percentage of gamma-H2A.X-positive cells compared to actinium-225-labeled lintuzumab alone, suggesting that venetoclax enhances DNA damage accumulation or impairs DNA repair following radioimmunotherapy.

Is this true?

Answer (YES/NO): YES